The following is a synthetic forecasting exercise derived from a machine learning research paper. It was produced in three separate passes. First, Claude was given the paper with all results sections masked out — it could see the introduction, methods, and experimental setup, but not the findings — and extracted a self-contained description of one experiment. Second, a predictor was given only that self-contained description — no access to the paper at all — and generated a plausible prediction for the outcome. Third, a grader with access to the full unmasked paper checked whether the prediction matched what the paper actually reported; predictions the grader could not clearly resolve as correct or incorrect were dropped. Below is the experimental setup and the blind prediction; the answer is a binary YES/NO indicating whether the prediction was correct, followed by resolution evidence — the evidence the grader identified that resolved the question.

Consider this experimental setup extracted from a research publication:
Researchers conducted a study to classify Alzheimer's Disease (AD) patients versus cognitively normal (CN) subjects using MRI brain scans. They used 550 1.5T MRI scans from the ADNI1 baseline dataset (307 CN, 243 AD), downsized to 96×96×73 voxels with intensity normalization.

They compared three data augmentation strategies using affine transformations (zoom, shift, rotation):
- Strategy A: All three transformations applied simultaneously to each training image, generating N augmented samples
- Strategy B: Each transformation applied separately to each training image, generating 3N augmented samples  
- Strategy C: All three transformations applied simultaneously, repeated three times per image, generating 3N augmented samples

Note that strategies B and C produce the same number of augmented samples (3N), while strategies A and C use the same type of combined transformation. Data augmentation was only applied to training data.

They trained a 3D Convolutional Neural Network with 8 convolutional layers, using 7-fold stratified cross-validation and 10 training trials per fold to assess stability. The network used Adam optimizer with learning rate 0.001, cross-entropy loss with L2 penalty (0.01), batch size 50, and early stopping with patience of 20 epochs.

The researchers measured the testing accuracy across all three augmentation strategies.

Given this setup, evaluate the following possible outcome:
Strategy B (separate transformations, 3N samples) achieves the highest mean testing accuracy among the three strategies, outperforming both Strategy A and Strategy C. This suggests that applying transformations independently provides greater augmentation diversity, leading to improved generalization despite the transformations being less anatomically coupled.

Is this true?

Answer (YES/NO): YES